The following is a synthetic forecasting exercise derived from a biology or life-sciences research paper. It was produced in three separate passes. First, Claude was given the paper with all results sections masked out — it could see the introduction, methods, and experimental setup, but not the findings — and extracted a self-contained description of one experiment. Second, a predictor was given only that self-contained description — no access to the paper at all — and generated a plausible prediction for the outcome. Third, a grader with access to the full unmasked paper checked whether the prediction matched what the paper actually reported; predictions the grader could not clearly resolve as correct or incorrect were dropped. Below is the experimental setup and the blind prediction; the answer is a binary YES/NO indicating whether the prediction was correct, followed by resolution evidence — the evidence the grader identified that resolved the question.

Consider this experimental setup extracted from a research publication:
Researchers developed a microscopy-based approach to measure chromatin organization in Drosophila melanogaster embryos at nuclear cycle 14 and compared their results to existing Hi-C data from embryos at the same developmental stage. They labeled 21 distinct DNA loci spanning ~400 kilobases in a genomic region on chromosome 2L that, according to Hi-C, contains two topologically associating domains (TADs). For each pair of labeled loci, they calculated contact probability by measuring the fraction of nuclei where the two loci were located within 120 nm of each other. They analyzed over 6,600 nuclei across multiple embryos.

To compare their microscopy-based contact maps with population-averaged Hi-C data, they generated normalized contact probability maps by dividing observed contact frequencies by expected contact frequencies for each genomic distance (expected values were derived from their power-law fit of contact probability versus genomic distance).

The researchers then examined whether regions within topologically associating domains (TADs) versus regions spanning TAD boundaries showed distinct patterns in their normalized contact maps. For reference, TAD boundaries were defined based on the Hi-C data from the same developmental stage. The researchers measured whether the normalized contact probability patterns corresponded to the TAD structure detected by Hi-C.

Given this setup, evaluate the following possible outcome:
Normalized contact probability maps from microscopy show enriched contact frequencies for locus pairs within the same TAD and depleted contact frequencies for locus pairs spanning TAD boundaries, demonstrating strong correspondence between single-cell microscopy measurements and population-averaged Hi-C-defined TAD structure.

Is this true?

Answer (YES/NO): YES